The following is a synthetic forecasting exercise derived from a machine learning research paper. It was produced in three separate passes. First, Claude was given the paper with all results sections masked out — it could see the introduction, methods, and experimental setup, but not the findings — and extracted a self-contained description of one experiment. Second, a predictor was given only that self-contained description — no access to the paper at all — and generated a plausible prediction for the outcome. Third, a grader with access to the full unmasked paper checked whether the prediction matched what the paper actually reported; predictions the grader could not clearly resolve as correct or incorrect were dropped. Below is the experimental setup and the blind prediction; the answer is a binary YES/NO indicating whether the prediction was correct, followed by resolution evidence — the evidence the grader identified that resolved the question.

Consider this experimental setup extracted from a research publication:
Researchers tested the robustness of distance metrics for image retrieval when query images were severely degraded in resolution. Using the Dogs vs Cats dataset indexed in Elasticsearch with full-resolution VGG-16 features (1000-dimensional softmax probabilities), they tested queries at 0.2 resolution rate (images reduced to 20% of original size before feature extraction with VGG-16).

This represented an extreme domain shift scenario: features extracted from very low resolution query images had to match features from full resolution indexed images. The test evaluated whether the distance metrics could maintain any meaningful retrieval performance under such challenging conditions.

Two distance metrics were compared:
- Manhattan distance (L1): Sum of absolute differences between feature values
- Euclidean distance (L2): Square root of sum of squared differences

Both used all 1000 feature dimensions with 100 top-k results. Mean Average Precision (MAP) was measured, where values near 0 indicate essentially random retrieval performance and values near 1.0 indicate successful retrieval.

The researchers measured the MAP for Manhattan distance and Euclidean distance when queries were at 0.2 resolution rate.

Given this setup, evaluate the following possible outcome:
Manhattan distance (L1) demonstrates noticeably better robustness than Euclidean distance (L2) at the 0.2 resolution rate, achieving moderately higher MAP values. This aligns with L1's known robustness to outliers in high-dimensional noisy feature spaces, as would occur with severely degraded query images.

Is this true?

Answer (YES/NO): NO